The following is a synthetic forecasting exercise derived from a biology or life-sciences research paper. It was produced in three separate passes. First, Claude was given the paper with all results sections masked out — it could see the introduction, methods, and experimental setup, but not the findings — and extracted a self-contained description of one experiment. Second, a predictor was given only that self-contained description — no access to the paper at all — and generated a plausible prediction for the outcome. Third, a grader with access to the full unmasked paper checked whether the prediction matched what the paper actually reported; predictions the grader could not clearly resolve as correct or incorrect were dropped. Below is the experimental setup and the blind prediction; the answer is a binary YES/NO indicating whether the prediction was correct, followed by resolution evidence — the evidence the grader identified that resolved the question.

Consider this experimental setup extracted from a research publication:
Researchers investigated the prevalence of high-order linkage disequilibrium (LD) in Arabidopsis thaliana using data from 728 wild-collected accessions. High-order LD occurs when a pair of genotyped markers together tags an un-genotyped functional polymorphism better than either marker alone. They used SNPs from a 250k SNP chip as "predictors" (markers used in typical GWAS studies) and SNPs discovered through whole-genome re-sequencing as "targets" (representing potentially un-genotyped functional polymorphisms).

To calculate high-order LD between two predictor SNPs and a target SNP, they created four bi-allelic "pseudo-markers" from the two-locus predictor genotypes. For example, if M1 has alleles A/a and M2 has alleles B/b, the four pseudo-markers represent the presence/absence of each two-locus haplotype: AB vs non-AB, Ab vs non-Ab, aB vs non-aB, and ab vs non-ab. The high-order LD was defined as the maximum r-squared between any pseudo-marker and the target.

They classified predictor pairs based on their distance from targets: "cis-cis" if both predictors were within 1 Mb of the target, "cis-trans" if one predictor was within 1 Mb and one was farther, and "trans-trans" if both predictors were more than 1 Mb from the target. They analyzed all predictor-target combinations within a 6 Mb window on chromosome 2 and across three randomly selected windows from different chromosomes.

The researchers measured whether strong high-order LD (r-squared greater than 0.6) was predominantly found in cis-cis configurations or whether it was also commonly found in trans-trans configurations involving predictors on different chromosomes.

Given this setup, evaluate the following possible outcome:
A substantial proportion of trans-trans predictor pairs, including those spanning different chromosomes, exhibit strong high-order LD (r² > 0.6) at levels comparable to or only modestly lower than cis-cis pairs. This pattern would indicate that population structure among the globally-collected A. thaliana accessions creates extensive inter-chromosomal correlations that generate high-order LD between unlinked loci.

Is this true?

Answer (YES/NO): NO